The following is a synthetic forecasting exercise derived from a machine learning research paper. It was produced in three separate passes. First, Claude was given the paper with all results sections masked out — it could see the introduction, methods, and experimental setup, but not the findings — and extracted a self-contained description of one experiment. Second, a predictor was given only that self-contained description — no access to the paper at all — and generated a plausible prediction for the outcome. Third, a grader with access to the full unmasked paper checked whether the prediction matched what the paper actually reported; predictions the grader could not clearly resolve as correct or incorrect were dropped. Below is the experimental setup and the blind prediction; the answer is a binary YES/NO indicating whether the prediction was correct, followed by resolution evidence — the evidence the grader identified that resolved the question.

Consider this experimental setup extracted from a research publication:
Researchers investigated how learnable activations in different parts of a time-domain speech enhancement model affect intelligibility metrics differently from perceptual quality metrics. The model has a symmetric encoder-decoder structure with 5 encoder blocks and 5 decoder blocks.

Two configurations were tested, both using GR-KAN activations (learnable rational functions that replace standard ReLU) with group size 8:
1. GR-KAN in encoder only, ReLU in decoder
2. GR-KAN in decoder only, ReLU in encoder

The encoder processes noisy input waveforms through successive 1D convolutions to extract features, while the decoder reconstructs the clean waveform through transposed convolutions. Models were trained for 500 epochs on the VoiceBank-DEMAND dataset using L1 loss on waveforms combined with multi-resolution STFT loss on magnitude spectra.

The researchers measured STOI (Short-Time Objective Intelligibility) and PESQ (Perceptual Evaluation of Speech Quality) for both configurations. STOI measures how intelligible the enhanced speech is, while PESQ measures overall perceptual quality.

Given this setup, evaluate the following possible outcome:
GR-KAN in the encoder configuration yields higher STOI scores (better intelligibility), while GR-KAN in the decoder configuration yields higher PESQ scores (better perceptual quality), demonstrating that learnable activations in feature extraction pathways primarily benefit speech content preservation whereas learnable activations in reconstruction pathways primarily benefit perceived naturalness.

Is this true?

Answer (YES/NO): NO